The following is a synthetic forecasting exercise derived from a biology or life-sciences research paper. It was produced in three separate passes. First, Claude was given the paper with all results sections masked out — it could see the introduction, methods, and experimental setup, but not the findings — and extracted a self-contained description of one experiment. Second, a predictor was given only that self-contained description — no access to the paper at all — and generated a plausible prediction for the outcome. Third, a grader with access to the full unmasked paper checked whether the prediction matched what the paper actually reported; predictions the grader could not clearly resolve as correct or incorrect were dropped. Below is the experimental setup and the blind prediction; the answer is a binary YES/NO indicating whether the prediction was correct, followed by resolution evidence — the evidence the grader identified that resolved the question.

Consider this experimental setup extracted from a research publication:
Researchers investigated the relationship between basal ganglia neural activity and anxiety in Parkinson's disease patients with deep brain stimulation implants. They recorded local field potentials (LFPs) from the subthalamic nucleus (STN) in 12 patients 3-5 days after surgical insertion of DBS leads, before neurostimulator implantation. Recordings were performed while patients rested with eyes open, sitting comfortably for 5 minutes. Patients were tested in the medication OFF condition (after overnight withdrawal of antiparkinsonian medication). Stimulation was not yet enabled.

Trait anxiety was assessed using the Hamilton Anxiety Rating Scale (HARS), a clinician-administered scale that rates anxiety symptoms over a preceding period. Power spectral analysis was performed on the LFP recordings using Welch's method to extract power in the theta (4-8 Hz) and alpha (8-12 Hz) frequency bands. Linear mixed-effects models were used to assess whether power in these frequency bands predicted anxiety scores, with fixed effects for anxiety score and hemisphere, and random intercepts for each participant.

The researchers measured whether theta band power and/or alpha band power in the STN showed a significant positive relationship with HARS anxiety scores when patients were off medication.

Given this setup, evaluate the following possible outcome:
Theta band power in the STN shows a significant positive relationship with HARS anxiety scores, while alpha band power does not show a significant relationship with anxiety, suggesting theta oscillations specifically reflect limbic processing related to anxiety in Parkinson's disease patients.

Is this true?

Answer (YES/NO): YES